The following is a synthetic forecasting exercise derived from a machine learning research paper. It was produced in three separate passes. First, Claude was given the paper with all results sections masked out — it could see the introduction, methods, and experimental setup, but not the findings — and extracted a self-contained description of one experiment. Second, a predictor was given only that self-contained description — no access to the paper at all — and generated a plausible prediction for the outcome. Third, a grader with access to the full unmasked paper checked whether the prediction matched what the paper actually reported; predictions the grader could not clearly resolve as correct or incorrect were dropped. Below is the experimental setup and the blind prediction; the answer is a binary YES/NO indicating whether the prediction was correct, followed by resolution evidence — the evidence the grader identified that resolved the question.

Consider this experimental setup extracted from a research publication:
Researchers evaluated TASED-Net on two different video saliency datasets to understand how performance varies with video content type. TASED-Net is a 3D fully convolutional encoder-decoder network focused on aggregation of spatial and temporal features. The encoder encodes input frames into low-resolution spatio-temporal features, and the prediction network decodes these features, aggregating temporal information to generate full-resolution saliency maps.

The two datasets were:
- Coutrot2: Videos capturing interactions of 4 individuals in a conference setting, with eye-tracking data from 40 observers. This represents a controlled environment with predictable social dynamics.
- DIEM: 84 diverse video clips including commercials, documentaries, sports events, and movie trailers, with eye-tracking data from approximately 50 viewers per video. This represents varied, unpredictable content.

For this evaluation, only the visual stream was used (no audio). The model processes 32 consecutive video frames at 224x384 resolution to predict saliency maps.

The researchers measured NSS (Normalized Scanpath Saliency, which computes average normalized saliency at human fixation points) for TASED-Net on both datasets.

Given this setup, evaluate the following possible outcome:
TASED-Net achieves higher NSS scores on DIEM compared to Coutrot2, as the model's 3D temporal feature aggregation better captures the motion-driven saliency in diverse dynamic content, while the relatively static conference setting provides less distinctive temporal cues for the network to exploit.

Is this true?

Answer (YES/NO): NO